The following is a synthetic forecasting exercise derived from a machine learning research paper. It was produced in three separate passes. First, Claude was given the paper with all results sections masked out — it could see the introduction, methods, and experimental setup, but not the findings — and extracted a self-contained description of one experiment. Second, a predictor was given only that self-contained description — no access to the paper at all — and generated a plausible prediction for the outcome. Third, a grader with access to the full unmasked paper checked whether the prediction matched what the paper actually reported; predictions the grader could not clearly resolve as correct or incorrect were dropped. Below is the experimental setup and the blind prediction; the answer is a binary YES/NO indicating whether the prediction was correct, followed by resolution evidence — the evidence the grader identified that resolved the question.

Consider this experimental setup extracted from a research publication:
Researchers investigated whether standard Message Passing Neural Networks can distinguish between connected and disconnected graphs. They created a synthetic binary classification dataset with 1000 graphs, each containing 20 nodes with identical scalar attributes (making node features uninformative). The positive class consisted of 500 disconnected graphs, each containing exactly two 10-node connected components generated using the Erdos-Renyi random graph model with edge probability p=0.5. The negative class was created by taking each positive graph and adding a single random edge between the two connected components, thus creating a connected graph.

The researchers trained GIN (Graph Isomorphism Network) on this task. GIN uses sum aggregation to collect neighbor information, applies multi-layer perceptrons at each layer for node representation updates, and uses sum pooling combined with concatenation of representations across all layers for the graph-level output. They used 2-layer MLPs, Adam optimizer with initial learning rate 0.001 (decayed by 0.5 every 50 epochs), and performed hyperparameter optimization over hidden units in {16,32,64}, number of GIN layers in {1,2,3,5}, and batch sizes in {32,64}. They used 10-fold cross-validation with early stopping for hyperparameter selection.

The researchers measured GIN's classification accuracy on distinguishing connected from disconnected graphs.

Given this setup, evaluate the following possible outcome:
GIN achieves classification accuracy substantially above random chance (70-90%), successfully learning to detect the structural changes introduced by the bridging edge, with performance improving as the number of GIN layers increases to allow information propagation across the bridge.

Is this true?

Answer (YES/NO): NO